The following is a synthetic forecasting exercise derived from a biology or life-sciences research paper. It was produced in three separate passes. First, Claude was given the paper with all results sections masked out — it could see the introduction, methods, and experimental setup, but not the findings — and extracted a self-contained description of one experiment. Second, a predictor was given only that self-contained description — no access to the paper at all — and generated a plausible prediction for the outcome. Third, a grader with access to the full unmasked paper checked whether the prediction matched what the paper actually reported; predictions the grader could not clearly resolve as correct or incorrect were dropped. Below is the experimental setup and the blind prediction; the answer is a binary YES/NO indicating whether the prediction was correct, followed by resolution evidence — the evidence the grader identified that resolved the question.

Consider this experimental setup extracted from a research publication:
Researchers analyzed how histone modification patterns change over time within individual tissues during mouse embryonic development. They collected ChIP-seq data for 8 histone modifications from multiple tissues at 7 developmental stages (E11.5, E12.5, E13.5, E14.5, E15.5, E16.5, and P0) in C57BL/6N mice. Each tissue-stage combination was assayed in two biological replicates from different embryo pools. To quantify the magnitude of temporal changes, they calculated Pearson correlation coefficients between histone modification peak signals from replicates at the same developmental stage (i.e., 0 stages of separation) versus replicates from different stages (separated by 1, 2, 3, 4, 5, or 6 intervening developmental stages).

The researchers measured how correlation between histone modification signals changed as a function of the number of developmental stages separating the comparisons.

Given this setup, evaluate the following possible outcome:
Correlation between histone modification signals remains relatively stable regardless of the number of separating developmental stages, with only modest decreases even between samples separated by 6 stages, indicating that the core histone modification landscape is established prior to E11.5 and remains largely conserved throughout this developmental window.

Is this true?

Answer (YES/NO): NO